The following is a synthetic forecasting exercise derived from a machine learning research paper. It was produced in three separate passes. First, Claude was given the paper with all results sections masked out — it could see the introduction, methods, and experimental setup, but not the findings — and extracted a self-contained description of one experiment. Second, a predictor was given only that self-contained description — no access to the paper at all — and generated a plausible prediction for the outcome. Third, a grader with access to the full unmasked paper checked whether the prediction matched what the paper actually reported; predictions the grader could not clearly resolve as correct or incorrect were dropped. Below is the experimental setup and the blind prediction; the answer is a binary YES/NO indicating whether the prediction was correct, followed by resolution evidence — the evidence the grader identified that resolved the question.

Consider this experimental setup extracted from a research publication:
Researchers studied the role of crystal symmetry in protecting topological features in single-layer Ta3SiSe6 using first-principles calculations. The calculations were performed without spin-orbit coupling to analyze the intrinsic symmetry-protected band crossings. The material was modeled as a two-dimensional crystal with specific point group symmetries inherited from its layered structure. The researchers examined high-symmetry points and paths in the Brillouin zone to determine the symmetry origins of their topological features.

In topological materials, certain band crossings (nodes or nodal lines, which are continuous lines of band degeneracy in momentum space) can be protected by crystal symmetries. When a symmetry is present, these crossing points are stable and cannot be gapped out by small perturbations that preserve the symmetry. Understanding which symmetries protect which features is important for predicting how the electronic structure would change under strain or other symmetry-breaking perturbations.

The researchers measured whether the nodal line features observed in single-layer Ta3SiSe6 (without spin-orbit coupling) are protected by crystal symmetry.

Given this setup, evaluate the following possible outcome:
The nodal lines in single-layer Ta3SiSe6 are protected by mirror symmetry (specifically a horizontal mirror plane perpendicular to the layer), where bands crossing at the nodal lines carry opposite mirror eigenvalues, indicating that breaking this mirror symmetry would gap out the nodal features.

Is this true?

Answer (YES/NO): NO